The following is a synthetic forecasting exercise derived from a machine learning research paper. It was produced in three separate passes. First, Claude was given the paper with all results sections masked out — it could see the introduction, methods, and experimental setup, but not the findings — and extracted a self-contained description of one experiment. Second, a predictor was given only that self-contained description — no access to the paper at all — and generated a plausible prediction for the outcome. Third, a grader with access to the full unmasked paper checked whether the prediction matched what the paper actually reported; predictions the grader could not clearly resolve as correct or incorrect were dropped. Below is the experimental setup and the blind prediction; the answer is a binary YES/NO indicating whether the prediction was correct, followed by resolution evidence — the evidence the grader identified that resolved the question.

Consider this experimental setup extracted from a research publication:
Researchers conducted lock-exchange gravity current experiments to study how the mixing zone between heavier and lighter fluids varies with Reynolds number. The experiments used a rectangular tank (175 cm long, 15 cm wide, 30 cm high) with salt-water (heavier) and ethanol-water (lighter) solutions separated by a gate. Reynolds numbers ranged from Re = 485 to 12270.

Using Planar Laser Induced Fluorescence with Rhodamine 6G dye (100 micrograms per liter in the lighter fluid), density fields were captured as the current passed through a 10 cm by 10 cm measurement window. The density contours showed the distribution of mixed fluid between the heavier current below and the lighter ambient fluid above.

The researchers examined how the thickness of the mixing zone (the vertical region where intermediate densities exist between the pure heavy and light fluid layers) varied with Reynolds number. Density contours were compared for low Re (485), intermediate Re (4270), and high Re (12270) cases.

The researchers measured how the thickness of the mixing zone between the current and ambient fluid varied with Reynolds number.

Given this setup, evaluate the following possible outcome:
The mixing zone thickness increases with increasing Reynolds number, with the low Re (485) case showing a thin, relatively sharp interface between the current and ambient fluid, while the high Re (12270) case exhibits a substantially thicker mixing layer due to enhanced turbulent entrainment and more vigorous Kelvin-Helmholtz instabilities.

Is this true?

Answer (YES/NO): YES